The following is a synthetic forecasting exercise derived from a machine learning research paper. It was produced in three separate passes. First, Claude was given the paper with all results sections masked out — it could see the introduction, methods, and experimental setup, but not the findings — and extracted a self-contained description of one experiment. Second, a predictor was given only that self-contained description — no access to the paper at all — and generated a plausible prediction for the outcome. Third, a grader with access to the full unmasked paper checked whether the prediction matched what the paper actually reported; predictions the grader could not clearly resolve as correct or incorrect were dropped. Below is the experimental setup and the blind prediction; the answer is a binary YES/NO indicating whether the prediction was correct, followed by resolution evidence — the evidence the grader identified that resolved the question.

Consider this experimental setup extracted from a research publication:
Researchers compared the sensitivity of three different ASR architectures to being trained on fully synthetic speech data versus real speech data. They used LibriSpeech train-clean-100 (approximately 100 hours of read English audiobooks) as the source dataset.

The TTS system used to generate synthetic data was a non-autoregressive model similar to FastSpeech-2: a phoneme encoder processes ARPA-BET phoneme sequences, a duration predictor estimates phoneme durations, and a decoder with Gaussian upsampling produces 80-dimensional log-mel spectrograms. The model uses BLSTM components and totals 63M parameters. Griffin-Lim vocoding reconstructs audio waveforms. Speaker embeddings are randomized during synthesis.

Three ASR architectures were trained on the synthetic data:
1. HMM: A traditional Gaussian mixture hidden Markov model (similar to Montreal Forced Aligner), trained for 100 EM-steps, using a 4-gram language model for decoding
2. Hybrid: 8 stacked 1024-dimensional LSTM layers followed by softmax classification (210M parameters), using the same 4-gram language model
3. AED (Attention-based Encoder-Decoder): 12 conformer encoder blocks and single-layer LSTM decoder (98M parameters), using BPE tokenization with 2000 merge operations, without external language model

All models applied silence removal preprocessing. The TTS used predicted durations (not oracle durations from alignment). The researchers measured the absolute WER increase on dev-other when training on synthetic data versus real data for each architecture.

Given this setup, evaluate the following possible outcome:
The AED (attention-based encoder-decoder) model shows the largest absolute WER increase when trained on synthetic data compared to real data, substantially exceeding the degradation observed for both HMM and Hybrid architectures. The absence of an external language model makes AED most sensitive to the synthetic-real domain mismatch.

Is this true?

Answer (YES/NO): YES